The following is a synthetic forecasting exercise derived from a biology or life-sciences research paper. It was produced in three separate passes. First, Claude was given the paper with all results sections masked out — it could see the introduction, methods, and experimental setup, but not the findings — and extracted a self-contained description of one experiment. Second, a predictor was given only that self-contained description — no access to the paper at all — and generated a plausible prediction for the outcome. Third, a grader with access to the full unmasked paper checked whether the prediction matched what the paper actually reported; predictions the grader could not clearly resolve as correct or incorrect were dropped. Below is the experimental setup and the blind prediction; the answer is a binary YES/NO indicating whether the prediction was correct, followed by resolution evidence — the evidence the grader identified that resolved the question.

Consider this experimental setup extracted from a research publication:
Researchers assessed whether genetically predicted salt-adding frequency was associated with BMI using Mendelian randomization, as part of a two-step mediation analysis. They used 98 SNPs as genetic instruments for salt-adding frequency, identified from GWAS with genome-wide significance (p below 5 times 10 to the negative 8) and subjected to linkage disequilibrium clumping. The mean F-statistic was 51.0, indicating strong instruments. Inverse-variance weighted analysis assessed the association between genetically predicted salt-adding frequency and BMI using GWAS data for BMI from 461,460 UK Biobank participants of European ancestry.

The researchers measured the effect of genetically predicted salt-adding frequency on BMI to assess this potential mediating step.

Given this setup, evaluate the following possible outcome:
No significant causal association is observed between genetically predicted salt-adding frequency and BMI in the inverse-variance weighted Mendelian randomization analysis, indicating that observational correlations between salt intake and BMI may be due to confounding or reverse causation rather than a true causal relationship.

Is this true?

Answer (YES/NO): NO